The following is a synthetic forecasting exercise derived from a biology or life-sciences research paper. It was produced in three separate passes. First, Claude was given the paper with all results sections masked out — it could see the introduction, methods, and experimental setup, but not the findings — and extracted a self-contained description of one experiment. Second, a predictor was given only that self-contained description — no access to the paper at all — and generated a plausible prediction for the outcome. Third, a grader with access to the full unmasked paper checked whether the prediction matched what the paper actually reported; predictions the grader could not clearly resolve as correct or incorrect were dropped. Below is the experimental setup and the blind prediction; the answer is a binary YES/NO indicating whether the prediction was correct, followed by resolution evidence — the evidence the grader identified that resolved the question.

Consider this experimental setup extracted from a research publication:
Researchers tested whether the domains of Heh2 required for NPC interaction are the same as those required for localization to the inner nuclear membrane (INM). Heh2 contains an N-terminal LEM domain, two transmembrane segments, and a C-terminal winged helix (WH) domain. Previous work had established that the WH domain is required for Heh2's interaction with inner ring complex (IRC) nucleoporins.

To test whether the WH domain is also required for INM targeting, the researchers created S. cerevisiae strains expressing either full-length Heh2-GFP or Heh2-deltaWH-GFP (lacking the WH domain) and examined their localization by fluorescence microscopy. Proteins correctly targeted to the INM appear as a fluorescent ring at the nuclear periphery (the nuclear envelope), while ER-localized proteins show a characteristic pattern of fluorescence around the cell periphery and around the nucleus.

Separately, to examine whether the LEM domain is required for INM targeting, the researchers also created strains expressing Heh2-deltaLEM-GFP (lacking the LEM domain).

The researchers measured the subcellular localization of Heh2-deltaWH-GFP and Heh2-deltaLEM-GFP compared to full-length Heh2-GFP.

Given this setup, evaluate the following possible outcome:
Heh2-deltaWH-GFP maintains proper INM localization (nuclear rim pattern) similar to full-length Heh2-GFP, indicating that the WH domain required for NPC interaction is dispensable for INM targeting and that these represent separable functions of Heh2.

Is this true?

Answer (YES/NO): YES